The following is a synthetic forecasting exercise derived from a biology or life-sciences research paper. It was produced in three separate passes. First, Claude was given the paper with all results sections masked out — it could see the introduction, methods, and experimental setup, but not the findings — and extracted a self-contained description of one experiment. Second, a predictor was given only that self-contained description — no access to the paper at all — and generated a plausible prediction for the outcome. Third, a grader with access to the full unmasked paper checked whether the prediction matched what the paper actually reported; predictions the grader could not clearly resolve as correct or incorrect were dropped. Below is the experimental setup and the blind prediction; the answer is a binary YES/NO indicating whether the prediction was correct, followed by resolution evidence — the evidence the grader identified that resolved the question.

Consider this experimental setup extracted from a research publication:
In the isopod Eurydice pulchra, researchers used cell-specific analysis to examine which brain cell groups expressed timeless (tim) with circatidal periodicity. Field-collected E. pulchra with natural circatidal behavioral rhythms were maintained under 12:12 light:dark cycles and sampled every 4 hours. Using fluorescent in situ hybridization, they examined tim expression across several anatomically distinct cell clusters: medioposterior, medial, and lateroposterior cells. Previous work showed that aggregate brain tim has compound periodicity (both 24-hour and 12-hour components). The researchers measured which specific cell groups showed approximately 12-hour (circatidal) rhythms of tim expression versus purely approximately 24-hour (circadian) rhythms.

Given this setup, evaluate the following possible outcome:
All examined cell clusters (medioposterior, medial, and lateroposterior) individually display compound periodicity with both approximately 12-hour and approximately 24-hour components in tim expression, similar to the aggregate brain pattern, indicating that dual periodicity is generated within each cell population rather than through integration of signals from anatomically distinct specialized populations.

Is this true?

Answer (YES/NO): NO